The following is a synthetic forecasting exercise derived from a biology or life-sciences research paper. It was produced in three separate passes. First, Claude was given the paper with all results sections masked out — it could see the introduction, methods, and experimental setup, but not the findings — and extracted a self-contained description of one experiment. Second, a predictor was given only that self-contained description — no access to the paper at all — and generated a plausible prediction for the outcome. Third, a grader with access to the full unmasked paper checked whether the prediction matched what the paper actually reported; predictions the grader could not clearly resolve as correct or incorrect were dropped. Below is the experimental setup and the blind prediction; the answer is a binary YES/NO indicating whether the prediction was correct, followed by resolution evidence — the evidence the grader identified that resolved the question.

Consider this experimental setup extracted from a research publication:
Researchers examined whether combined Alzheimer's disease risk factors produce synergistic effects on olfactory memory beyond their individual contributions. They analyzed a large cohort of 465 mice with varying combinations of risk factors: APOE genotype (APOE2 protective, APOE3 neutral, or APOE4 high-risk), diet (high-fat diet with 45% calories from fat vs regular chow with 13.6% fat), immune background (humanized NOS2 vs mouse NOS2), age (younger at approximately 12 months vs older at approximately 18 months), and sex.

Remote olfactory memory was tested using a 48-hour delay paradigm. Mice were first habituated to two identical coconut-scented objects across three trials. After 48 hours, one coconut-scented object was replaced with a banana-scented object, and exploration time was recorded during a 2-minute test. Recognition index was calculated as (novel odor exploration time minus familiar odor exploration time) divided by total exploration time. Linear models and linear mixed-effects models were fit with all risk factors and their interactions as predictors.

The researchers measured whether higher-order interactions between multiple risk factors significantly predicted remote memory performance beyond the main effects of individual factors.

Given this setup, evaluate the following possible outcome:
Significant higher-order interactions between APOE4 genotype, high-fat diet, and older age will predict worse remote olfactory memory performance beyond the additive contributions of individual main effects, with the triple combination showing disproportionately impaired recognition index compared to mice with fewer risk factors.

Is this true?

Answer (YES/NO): NO